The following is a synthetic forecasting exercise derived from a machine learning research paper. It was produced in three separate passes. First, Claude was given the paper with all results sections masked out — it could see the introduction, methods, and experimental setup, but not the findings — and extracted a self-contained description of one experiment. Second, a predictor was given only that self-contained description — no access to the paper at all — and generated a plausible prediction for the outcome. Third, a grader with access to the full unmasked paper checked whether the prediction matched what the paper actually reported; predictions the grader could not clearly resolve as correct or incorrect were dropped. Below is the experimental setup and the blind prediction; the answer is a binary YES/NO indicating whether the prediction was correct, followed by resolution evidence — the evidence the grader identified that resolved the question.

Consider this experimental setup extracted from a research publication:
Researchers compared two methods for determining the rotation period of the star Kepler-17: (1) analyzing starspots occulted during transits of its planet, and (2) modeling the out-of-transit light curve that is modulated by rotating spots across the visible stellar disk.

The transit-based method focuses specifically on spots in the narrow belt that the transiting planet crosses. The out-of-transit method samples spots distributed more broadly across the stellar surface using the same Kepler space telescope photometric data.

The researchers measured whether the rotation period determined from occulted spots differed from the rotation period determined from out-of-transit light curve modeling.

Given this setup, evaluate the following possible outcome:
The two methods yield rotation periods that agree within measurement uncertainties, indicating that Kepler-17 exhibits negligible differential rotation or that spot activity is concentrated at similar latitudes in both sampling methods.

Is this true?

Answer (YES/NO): NO